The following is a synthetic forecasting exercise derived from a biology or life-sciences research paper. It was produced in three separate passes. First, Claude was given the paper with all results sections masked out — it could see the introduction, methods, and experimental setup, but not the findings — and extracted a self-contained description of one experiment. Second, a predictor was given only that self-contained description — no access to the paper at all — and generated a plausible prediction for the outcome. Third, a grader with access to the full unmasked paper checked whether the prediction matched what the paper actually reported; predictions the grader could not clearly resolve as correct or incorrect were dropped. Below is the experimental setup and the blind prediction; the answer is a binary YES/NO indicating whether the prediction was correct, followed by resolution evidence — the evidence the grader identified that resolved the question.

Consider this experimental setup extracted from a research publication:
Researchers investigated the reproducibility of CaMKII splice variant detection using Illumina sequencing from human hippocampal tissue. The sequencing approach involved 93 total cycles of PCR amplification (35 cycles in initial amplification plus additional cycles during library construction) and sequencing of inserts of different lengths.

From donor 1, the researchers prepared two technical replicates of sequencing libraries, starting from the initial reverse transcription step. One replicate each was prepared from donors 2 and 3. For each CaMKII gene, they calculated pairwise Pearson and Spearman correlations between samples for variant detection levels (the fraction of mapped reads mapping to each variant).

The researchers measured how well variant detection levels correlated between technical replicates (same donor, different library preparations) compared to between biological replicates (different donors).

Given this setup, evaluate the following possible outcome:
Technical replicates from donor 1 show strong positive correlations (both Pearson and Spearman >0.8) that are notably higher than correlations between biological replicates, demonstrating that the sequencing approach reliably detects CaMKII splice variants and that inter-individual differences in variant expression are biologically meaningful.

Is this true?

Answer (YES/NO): NO